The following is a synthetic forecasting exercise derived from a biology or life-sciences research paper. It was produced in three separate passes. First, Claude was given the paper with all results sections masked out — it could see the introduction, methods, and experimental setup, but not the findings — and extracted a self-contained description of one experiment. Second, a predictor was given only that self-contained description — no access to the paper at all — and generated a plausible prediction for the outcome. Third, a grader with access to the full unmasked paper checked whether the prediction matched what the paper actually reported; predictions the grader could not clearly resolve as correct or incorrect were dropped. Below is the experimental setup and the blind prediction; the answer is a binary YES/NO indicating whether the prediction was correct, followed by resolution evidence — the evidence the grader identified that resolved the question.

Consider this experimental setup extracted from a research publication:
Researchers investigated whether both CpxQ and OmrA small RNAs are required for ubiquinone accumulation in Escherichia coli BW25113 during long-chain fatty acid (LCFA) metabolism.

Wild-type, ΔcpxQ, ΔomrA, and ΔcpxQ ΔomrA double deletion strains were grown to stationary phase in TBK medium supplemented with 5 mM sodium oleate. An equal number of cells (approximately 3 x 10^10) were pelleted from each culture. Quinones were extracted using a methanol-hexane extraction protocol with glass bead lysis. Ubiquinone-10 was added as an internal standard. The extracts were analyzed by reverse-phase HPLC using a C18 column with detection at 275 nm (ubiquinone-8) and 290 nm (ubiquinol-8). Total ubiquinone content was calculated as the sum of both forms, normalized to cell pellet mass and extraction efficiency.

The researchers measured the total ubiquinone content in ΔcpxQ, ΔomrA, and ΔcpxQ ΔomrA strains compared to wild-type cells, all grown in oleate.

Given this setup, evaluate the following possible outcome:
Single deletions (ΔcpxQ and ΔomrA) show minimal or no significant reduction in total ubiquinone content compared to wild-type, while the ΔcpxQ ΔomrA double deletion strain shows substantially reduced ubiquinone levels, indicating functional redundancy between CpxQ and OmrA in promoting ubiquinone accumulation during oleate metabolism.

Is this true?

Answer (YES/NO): NO